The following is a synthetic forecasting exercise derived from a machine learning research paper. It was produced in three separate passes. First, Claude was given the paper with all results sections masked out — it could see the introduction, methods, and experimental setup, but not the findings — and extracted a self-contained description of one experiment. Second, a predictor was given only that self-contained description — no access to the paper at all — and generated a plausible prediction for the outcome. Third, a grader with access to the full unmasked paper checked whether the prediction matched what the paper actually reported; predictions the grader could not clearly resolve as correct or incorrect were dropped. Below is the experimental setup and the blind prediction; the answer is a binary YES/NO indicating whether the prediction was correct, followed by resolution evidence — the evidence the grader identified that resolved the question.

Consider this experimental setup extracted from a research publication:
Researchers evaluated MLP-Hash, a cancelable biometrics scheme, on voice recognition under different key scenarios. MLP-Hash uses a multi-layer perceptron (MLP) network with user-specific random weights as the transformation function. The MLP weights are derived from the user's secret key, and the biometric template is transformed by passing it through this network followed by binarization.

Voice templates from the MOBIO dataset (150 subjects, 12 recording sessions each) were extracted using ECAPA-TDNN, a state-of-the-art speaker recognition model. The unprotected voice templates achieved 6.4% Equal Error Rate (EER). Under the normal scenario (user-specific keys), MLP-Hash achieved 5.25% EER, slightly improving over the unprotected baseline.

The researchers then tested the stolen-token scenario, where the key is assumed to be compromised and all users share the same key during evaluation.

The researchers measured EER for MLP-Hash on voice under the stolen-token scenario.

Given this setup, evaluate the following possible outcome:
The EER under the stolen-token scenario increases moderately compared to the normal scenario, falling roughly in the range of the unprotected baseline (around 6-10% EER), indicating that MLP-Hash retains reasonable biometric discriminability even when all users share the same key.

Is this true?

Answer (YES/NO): NO